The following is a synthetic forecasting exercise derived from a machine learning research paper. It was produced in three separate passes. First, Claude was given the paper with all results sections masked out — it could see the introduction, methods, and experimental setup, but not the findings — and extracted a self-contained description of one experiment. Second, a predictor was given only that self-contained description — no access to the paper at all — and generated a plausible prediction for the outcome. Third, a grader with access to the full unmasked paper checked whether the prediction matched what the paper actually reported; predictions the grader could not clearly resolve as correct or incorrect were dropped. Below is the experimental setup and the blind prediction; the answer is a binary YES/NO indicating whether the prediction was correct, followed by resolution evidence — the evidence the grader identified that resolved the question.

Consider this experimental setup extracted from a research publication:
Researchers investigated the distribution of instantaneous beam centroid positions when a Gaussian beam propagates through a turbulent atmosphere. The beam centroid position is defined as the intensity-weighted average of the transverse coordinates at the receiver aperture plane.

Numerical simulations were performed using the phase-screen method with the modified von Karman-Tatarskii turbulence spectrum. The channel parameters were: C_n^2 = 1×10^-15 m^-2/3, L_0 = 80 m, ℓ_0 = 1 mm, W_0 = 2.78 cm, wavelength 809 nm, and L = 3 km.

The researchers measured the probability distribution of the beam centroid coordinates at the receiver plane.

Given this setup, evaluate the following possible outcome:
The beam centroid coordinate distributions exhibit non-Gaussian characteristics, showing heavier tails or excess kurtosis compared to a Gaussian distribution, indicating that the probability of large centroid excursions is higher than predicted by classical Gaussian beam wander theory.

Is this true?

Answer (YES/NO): NO